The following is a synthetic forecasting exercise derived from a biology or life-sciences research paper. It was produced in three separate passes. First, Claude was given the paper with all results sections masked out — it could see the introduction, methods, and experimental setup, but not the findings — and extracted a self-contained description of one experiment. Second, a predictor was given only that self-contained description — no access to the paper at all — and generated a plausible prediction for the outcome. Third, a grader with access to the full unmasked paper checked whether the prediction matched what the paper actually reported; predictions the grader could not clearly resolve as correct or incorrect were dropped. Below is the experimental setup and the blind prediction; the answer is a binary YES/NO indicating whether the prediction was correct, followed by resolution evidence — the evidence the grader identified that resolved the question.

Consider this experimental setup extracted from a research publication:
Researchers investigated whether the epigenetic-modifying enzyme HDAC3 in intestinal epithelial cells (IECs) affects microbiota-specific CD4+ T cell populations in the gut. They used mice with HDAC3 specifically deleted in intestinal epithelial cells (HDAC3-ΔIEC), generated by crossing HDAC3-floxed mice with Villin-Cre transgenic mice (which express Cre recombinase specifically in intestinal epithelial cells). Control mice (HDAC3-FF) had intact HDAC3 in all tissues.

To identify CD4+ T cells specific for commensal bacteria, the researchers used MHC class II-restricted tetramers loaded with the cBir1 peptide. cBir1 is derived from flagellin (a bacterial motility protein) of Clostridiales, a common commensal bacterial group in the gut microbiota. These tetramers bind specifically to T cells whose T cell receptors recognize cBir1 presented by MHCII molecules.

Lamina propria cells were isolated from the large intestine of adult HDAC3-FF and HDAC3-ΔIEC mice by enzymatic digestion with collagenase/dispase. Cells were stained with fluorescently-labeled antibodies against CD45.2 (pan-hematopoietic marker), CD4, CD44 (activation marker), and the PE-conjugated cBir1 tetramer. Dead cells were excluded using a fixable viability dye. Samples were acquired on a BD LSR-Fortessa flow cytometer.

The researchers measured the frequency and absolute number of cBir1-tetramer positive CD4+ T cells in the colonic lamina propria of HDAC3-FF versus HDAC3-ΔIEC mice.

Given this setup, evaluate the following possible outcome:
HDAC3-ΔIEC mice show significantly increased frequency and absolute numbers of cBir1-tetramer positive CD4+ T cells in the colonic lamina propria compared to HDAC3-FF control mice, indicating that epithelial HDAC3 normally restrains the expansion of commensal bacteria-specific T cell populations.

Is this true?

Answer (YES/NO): YES